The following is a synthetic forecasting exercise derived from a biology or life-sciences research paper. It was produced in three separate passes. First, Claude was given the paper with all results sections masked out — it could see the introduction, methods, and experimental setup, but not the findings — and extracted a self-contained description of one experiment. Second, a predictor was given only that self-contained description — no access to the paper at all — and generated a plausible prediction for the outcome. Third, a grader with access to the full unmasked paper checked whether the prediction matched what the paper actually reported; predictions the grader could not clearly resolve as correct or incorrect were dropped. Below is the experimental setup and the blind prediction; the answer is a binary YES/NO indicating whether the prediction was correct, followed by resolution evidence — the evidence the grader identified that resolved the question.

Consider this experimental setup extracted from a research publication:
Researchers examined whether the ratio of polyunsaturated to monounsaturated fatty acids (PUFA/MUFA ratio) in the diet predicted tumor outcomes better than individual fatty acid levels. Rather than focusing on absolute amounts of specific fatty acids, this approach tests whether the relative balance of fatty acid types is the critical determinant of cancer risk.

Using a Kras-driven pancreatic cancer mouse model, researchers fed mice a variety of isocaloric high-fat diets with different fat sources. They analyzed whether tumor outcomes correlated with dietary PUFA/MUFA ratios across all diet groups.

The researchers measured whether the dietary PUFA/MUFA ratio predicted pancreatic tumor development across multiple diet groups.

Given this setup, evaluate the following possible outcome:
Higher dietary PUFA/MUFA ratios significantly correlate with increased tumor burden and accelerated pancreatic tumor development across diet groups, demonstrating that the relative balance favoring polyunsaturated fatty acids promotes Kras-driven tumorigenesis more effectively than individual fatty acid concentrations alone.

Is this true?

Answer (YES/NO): NO